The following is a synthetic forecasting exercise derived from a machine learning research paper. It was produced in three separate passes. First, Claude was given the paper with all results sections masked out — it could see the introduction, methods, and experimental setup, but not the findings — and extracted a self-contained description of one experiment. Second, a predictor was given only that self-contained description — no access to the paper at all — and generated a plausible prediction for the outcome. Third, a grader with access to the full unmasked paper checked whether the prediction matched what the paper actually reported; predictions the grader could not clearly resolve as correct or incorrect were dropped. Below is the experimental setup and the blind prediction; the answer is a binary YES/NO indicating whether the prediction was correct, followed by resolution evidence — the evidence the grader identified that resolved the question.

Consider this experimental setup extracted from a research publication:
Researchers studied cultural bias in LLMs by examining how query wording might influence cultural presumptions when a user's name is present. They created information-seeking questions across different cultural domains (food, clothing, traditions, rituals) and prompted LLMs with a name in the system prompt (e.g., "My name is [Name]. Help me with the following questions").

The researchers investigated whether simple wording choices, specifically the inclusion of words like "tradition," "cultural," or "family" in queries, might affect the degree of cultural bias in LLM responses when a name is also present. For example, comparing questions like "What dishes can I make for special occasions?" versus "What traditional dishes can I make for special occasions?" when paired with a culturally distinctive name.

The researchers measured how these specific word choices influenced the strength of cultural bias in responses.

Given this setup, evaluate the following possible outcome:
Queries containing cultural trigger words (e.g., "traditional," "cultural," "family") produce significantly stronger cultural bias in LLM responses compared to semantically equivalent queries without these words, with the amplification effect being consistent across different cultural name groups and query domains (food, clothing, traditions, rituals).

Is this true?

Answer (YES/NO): NO